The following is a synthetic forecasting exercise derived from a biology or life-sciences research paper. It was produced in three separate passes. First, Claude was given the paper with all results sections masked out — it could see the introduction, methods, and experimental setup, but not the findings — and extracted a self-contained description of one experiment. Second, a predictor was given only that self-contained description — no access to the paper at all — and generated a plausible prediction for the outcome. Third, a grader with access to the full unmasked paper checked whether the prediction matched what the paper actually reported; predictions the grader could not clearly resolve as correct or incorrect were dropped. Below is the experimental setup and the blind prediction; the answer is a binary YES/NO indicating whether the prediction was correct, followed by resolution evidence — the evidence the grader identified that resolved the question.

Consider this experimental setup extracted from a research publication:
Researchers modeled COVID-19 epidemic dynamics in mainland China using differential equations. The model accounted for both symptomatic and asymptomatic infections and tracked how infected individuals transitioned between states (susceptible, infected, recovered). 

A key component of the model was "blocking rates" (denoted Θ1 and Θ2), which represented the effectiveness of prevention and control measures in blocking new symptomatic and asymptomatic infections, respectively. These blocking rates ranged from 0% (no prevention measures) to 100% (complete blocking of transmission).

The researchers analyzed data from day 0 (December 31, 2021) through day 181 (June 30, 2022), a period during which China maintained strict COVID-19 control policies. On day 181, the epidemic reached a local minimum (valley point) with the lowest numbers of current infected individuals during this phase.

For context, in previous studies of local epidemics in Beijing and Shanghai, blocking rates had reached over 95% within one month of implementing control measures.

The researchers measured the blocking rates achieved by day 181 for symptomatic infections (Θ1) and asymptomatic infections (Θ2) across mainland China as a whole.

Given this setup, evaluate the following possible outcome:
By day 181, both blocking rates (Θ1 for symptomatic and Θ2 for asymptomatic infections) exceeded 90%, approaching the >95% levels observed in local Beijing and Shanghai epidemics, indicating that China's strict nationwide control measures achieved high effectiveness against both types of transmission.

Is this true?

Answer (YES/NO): NO